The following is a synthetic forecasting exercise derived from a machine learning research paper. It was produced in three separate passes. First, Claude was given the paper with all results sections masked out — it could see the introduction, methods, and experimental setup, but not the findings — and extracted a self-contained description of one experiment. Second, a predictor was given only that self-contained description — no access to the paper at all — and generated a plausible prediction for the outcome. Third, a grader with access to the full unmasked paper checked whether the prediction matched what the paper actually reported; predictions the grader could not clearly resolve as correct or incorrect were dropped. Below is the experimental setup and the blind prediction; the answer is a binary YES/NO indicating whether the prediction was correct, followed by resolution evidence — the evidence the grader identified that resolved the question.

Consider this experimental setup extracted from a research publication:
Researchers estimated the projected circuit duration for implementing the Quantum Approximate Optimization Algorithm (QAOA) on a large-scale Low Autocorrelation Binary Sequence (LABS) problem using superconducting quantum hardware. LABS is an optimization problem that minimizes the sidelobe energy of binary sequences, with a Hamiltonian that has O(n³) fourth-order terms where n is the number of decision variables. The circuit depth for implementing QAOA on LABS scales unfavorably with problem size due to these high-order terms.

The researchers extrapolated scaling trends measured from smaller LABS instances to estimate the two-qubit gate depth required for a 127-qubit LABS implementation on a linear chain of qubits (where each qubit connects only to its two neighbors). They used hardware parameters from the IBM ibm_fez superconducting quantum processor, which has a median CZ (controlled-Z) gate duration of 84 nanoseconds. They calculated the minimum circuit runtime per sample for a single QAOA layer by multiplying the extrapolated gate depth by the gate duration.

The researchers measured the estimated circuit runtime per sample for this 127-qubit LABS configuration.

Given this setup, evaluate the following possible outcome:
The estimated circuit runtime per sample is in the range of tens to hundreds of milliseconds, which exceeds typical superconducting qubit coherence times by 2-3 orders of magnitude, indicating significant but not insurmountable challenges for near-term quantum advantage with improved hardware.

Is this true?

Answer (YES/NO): NO